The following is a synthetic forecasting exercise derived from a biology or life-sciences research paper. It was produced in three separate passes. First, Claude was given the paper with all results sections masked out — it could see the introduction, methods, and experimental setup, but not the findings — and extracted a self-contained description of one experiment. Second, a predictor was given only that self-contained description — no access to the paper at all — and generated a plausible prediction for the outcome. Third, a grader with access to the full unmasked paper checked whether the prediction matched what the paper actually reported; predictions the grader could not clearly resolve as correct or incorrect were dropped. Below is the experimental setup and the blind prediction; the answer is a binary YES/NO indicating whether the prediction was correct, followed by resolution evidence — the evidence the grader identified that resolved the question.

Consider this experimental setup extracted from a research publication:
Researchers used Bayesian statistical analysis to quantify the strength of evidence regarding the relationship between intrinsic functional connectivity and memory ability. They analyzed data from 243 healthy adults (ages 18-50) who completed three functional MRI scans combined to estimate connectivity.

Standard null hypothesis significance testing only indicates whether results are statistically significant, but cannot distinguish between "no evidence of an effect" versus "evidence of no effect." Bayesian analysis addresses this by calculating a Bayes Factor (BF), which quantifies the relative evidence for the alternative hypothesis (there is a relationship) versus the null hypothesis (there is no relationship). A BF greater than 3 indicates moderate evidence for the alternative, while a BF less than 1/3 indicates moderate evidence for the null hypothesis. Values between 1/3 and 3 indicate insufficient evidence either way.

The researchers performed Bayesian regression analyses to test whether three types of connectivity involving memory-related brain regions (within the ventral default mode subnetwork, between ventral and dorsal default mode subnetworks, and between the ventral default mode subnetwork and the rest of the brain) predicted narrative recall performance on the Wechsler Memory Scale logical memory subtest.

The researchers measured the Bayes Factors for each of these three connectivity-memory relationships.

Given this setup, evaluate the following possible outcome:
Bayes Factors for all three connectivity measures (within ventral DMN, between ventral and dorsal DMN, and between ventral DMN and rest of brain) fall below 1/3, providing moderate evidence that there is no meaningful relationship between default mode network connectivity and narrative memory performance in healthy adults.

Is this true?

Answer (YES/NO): NO